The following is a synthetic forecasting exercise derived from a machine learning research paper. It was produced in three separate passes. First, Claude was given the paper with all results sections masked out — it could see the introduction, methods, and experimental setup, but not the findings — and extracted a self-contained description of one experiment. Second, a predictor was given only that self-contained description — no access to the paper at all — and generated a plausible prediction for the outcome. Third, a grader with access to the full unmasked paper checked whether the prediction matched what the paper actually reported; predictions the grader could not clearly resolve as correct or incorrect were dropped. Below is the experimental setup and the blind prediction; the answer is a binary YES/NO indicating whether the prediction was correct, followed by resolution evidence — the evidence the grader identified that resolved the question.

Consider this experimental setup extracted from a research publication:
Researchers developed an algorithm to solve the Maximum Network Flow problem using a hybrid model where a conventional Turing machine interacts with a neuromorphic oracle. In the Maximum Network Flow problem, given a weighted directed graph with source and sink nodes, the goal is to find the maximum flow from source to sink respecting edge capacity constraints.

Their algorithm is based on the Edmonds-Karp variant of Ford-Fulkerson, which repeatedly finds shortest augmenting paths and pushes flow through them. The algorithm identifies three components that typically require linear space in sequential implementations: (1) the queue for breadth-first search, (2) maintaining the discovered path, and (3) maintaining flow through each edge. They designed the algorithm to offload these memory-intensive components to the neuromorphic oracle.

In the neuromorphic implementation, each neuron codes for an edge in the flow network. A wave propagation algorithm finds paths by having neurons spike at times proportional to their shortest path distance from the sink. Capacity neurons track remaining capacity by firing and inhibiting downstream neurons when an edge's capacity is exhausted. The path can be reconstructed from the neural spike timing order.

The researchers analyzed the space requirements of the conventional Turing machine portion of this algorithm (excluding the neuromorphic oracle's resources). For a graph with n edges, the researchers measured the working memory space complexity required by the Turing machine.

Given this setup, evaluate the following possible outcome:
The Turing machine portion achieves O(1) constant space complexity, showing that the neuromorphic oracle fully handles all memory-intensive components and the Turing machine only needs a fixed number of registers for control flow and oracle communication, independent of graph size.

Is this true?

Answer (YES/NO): YES